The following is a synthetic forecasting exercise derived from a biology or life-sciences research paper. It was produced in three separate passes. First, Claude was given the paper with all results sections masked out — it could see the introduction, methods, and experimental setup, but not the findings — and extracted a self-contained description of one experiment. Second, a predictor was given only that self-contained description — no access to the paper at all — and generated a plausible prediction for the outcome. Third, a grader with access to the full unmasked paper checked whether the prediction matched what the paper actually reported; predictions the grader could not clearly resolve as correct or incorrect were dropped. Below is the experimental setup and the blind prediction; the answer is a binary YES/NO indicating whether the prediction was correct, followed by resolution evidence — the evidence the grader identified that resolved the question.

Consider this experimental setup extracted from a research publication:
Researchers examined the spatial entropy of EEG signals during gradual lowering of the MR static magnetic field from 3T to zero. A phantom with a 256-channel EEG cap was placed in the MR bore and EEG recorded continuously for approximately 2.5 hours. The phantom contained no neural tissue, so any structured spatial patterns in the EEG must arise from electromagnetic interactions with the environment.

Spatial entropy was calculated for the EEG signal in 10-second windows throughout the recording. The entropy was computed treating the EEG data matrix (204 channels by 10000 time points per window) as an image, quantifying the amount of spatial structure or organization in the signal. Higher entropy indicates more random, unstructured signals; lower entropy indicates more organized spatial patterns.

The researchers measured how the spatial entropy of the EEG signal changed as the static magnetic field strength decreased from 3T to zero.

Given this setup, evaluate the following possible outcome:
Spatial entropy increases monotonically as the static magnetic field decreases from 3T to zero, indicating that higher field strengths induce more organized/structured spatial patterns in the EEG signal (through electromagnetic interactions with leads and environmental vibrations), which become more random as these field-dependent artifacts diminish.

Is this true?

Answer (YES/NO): YES